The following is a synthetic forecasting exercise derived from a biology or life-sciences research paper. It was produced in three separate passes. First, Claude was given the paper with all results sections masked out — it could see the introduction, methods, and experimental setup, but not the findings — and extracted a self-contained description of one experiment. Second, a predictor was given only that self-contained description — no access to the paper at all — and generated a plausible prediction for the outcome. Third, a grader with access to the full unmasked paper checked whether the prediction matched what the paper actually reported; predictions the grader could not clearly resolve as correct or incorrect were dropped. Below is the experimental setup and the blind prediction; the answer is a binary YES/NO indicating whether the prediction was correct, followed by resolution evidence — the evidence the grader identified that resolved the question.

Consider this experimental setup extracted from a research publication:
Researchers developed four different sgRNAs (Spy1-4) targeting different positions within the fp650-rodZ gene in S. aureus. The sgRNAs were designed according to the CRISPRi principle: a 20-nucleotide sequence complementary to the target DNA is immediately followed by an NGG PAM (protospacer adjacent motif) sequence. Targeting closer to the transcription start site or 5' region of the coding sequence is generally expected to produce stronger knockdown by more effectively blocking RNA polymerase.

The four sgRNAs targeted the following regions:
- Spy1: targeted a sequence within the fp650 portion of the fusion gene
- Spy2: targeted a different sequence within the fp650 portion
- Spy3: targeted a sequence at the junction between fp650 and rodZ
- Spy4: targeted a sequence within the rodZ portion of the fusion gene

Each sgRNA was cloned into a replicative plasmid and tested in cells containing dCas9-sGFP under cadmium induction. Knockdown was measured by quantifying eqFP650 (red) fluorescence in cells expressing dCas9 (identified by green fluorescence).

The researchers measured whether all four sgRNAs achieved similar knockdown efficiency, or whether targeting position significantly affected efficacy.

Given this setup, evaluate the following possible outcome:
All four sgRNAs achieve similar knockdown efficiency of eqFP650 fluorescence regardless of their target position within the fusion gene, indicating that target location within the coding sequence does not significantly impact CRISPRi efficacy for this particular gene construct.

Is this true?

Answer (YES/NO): NO